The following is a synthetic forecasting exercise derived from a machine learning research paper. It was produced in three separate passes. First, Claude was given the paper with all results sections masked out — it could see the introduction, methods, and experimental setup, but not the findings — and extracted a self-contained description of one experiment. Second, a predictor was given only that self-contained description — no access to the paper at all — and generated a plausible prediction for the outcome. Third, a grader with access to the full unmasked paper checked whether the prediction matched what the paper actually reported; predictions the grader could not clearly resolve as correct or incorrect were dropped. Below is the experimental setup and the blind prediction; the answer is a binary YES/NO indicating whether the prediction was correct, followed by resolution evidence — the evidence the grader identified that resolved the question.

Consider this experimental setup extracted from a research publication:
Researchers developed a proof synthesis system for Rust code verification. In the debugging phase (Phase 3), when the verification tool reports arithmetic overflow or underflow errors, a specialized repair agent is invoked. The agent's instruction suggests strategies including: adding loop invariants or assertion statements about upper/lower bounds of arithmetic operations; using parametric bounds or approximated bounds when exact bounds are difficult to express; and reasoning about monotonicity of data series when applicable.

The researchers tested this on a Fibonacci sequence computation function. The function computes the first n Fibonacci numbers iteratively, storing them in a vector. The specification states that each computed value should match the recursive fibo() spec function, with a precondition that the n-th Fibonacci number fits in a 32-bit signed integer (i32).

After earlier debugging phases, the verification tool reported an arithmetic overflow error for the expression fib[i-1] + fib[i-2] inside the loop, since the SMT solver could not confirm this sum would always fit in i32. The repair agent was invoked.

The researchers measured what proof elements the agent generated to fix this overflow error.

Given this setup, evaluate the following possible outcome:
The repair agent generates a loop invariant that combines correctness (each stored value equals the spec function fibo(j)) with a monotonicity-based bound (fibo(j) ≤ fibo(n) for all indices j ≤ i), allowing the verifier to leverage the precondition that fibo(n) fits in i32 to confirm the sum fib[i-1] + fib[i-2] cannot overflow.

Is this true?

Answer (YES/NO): NO